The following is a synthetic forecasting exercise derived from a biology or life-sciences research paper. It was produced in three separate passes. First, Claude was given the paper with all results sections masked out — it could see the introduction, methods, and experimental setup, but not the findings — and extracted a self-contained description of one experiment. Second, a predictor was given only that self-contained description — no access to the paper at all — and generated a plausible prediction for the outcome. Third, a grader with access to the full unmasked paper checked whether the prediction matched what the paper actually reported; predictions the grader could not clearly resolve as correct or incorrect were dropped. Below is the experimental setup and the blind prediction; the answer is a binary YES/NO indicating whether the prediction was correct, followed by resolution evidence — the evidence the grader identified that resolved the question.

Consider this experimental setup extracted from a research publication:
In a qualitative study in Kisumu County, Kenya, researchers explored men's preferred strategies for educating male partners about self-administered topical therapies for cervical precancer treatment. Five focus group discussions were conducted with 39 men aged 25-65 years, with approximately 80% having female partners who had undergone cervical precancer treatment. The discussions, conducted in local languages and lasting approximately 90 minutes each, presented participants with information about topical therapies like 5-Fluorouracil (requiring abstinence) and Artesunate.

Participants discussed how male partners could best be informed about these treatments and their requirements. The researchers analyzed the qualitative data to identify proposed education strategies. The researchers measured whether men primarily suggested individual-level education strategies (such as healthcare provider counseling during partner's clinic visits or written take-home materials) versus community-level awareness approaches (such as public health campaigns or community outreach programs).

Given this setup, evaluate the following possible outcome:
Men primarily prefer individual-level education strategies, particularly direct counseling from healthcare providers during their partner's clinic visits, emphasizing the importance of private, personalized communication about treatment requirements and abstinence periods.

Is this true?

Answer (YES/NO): NO